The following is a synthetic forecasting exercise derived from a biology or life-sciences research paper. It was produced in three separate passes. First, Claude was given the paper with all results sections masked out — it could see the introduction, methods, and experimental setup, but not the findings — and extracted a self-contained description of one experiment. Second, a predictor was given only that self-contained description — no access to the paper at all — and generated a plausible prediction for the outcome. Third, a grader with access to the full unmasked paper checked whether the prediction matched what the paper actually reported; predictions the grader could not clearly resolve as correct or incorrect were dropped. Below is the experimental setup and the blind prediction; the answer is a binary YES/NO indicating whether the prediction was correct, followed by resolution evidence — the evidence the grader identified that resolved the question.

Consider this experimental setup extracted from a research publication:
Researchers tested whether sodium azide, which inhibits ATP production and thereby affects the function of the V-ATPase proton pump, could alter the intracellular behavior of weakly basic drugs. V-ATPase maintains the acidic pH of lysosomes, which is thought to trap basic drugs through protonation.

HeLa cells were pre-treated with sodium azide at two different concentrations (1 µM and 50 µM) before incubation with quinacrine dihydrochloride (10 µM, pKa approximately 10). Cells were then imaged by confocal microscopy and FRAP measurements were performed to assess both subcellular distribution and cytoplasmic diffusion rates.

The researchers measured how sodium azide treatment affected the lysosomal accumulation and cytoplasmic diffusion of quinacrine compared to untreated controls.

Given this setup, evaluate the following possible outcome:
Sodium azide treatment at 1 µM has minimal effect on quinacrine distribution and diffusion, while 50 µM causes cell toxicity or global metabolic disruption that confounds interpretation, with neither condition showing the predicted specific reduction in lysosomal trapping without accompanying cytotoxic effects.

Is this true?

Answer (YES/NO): NO